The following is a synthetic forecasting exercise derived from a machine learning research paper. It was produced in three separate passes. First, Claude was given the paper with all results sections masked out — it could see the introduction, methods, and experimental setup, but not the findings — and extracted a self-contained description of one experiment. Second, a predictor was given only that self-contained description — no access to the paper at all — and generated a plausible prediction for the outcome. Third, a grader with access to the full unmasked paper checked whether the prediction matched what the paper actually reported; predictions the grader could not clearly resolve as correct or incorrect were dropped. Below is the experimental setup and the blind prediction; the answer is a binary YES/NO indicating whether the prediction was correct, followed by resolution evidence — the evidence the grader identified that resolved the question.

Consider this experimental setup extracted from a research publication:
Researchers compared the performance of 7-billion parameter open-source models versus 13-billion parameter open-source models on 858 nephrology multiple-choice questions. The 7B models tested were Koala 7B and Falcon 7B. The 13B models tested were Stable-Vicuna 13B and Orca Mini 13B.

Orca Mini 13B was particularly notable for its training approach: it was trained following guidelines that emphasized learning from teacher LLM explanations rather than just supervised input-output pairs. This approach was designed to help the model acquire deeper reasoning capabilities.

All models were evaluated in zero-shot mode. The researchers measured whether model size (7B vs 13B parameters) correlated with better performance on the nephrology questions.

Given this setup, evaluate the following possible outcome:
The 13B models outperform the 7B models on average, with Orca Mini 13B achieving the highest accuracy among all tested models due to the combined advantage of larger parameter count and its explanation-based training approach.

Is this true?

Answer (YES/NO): NO